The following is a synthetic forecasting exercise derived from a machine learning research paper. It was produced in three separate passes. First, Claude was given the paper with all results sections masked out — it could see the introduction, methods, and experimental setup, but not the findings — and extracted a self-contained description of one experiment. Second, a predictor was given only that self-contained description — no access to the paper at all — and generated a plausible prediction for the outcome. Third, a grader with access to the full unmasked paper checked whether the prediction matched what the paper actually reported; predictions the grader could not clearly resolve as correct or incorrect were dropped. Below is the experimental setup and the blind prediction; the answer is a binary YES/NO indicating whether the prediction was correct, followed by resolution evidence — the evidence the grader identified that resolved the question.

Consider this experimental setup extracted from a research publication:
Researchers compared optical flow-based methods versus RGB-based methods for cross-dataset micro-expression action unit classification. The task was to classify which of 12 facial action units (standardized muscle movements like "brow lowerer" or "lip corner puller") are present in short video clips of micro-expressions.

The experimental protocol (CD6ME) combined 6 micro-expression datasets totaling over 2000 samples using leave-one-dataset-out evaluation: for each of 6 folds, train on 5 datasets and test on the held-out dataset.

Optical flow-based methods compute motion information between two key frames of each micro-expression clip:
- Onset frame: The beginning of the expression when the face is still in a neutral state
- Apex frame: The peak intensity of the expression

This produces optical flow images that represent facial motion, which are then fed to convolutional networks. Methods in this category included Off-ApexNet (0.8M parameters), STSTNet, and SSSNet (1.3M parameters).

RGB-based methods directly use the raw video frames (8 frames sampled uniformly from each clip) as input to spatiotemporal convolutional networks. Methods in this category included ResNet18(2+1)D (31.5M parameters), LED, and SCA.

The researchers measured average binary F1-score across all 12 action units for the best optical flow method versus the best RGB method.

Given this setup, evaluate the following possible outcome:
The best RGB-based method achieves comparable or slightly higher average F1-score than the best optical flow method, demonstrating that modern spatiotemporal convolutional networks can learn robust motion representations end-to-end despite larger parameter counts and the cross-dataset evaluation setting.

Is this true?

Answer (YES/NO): NO